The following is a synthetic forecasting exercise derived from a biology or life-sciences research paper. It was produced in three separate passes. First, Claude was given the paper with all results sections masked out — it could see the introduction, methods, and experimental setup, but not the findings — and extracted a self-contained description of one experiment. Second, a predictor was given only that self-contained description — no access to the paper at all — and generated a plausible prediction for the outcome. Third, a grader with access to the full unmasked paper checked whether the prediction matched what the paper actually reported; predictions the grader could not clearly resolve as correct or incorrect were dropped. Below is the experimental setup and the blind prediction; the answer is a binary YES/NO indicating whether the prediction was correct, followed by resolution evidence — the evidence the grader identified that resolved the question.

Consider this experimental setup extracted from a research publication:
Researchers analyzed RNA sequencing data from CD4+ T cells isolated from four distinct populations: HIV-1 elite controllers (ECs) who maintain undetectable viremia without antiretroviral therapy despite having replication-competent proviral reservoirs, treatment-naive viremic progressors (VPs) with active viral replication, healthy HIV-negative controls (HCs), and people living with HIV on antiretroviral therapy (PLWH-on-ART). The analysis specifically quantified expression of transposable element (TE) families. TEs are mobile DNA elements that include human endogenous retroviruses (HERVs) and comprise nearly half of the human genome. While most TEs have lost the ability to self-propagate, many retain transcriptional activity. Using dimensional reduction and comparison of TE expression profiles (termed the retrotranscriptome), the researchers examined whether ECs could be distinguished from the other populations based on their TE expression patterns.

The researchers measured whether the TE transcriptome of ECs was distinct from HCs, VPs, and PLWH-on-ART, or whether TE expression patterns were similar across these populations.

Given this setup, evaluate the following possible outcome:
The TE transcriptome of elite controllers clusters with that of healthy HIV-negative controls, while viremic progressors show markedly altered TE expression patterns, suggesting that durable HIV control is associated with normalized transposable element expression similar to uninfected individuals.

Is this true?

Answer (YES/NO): NO